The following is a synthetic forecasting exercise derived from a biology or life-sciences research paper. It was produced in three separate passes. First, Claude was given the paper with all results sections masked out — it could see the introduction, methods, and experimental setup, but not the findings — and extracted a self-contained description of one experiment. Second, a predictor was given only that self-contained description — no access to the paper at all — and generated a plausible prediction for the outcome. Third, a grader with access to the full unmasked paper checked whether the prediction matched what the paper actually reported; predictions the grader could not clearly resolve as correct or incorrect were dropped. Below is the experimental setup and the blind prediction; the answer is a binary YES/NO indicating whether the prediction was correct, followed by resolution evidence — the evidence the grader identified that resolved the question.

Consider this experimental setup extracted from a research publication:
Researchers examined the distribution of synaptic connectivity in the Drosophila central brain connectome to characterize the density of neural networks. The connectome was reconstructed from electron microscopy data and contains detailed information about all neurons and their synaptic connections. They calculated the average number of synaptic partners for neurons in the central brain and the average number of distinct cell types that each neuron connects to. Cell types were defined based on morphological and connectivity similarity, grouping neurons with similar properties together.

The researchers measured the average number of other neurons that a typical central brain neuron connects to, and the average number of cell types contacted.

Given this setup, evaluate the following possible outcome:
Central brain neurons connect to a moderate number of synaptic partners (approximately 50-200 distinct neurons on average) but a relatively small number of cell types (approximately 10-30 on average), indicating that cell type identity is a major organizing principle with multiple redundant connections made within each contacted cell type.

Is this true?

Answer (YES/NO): NO